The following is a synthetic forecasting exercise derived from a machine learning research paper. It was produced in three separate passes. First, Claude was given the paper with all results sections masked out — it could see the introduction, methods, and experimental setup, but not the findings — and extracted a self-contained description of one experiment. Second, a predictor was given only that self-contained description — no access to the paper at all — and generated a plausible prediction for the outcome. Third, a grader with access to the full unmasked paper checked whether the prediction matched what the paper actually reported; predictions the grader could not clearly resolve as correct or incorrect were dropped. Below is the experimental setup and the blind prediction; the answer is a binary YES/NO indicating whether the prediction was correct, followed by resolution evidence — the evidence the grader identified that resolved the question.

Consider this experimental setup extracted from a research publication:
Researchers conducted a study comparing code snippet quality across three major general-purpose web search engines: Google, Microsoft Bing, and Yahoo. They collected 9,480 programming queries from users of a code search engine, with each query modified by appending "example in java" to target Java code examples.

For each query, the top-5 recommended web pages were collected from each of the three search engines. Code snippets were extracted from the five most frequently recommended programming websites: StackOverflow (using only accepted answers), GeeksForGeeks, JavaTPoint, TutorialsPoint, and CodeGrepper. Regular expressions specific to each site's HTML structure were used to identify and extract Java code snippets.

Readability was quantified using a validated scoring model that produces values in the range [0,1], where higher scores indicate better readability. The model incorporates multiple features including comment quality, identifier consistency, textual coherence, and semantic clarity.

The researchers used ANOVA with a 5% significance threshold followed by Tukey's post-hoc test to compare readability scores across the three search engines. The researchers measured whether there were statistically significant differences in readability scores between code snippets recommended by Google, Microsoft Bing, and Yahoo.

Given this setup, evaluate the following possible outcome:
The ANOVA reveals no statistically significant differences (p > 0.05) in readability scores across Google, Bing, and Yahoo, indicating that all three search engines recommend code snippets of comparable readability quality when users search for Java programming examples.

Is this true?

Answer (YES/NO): NO